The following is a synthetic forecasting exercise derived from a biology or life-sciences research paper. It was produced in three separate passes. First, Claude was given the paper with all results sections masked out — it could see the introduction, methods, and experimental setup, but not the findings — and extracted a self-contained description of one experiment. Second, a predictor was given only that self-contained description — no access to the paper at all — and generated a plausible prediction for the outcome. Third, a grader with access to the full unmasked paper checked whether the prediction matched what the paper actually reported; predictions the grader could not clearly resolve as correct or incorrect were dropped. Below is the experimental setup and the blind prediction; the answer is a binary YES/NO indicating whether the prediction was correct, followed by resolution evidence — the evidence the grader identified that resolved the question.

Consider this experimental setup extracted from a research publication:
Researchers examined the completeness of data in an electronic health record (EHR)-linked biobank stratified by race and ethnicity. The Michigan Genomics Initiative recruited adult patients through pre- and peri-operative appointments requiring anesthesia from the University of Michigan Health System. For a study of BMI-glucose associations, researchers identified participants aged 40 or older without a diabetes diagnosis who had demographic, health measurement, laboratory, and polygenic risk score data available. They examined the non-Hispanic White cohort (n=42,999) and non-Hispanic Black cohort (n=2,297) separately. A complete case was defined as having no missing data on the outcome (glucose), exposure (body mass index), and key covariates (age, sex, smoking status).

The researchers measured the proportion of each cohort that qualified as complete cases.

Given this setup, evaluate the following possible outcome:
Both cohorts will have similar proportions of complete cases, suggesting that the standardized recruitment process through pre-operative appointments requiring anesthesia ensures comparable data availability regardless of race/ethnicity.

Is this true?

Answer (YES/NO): YES